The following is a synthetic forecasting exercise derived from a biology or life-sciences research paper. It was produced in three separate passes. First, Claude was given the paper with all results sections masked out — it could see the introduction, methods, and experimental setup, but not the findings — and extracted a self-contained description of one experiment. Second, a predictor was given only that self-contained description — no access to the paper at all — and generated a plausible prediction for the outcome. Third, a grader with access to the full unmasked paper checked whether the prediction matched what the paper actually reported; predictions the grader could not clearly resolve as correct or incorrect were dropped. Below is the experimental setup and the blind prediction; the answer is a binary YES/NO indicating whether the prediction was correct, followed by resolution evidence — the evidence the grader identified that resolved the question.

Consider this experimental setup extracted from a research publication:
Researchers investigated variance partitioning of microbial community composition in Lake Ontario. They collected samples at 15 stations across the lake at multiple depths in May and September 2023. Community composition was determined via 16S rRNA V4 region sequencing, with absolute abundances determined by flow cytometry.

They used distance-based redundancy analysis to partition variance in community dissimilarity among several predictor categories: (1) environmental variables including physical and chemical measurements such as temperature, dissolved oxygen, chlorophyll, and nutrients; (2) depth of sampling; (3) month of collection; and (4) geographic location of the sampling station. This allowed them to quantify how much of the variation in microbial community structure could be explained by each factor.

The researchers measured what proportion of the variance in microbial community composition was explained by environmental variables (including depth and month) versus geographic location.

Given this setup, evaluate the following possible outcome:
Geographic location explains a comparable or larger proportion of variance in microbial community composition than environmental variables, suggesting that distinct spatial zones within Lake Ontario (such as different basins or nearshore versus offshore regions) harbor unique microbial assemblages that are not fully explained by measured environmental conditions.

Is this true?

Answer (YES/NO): NO